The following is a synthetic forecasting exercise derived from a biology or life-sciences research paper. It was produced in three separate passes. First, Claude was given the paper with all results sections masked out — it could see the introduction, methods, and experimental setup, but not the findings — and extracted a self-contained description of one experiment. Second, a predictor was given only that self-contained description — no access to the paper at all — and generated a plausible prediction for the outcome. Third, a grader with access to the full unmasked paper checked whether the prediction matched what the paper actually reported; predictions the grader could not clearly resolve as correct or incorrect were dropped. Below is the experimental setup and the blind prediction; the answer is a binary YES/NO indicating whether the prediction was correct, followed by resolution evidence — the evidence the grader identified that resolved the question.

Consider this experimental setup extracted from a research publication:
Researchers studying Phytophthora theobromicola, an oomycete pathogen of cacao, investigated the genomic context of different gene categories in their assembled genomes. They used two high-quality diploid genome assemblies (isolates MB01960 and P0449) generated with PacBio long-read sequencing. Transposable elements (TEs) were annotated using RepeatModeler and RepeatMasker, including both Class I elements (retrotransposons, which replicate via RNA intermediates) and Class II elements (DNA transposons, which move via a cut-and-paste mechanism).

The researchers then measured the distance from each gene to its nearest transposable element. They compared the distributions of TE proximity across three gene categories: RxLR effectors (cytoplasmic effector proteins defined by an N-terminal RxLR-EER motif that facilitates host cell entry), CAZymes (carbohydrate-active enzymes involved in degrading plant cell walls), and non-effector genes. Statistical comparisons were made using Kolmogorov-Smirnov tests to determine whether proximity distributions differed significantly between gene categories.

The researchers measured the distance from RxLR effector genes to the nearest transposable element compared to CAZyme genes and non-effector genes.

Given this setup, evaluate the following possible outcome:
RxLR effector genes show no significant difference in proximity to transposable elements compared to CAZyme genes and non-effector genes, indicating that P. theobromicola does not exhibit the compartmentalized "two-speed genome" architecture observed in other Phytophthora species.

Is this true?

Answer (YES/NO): NO